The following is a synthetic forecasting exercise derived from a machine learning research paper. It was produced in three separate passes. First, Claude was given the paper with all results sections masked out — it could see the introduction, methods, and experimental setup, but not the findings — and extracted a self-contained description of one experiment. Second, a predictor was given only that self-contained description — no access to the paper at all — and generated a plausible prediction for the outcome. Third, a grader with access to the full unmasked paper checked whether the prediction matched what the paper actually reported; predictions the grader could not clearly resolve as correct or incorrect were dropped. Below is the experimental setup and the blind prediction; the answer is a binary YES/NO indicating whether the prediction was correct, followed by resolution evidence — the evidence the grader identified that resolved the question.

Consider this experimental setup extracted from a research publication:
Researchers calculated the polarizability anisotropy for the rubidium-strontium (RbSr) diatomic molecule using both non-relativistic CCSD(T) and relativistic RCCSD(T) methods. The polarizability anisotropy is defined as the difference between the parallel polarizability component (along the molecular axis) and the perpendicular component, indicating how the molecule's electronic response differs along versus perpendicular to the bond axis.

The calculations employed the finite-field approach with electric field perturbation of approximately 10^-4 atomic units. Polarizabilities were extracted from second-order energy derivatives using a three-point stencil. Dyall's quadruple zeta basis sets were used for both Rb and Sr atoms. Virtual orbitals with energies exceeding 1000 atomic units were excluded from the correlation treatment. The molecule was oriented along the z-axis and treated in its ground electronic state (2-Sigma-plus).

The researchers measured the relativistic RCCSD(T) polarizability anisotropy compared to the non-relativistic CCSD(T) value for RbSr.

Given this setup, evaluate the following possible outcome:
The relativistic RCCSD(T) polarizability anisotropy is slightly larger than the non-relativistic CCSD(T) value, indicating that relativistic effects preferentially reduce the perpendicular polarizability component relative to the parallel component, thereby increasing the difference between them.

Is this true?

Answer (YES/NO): NO